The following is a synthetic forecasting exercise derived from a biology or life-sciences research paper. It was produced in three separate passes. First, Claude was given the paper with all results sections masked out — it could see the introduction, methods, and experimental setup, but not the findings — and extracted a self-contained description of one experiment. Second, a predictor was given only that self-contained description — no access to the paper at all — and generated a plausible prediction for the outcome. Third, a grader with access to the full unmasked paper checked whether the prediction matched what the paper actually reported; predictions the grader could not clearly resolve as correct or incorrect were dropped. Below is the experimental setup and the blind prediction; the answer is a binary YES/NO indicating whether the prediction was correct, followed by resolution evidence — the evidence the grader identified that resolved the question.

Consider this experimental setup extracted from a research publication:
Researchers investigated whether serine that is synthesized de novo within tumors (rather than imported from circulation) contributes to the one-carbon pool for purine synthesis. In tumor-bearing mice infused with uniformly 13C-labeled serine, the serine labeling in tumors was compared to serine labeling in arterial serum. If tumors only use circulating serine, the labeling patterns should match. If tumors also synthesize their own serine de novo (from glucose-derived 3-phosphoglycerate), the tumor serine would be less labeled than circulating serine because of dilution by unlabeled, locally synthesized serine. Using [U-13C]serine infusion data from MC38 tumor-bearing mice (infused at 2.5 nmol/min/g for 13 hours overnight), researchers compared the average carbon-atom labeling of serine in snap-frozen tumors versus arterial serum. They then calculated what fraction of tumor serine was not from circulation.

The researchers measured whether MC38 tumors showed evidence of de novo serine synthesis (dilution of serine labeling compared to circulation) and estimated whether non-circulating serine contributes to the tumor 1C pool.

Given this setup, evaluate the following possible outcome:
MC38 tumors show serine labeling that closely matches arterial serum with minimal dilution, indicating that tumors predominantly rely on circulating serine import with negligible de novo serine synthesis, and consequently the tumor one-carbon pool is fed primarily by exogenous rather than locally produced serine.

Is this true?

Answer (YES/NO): NO